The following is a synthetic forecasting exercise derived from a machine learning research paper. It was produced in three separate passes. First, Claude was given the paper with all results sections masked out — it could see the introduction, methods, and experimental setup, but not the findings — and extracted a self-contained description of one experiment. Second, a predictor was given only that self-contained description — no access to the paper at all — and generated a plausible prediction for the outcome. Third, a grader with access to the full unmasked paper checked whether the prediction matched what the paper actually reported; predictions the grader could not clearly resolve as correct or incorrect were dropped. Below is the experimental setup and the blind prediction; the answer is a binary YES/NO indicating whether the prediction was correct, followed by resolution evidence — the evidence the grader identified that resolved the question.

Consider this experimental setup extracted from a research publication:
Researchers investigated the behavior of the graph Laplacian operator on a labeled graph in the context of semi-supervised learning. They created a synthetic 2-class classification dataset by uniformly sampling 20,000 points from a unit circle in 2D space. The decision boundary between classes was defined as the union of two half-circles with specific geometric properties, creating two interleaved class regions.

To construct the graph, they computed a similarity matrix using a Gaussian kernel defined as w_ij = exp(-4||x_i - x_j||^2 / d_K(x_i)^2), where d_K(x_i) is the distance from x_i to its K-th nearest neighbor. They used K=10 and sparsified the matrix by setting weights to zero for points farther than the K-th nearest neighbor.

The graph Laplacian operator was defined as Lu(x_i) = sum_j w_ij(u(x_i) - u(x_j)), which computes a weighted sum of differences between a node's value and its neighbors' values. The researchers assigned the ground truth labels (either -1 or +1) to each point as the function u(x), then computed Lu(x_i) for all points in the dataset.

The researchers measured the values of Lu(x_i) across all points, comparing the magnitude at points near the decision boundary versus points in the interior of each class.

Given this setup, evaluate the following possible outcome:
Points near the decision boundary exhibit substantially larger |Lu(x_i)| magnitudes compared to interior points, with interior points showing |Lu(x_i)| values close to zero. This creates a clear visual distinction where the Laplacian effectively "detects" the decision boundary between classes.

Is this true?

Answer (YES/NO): YES